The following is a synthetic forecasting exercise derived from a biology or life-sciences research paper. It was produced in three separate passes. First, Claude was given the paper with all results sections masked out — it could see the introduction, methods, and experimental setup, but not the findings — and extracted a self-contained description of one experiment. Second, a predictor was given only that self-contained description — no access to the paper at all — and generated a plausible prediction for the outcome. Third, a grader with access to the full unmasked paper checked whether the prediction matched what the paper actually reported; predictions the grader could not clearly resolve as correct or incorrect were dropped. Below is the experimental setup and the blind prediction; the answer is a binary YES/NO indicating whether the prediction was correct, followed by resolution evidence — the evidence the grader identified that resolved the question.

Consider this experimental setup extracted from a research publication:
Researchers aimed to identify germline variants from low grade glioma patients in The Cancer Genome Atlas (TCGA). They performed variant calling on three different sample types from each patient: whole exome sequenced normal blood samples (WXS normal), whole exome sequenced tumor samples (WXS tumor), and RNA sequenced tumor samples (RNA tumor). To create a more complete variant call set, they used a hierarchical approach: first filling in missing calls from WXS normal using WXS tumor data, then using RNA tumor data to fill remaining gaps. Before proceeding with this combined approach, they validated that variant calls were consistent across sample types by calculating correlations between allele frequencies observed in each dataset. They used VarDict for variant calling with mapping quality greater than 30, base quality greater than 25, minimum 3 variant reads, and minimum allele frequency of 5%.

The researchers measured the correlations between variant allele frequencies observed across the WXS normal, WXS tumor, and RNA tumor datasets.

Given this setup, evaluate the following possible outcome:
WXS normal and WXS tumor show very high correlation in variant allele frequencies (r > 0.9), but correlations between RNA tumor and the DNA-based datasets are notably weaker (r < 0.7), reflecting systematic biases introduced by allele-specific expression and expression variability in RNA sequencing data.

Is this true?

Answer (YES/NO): NO